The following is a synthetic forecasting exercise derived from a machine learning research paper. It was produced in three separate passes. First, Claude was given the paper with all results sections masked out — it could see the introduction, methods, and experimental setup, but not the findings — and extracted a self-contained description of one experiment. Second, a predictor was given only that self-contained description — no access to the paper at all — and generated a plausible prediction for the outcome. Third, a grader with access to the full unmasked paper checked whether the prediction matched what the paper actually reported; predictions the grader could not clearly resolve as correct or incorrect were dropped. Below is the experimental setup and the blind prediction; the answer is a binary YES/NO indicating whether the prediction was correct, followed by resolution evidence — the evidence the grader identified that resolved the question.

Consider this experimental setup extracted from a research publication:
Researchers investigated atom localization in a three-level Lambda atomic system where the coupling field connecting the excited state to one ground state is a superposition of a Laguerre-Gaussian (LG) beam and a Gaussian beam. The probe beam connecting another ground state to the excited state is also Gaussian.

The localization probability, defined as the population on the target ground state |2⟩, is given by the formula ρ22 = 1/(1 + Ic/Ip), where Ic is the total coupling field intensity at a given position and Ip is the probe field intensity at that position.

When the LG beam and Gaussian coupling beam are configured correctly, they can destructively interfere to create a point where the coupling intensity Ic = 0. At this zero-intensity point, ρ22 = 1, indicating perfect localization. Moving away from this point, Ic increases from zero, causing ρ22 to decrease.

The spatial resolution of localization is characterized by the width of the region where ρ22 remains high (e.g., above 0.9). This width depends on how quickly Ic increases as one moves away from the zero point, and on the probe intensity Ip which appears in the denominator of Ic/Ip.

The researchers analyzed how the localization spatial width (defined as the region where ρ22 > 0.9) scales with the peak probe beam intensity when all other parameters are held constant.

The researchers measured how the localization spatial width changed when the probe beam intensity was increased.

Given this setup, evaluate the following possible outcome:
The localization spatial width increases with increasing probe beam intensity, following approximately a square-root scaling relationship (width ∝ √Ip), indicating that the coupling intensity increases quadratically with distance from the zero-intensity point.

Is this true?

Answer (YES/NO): YES